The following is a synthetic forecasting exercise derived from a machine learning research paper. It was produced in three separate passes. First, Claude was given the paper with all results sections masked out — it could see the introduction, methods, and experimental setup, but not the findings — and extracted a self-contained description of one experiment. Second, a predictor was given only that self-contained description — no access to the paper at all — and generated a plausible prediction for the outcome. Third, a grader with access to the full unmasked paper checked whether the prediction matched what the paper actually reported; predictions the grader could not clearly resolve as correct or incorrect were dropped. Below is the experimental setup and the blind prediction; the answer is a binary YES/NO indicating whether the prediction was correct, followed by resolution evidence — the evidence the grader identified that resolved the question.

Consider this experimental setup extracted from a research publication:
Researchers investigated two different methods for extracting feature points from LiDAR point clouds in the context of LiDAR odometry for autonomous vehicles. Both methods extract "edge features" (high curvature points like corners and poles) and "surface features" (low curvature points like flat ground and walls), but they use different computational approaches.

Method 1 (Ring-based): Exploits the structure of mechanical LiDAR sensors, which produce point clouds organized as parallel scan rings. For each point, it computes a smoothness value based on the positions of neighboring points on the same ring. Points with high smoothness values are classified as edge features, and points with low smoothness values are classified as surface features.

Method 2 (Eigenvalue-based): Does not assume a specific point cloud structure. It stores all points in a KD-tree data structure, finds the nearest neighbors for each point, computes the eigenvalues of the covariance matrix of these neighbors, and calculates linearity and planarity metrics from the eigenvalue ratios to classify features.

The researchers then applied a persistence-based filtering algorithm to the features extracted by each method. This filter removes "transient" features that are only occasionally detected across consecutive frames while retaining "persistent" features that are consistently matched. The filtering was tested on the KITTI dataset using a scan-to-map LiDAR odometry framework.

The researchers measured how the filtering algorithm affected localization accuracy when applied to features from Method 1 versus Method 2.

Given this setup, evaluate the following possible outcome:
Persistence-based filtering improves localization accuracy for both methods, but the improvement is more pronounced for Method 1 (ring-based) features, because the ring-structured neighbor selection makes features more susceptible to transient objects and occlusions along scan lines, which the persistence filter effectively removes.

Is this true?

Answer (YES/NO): NO